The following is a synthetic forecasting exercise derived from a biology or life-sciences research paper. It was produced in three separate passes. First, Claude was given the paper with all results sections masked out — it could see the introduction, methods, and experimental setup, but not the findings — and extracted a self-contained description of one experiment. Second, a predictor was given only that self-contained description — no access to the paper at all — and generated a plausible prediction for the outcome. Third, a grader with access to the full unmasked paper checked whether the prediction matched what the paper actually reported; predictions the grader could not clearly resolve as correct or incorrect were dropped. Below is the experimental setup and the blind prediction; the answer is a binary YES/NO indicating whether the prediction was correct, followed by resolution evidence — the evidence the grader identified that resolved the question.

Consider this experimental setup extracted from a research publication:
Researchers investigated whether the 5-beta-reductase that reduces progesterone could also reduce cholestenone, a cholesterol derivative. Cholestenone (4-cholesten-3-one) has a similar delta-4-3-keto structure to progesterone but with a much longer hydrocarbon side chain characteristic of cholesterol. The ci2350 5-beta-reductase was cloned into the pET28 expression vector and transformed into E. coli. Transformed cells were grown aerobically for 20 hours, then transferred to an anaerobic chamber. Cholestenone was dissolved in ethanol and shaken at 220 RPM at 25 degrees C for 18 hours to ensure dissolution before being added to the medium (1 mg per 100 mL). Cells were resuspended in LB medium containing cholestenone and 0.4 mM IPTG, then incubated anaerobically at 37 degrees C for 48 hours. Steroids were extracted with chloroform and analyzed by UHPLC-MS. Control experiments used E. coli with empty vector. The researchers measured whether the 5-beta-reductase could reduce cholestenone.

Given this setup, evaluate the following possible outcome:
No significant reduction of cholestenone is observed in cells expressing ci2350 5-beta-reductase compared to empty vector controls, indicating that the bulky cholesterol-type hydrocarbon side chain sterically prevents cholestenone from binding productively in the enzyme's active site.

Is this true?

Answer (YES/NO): YES